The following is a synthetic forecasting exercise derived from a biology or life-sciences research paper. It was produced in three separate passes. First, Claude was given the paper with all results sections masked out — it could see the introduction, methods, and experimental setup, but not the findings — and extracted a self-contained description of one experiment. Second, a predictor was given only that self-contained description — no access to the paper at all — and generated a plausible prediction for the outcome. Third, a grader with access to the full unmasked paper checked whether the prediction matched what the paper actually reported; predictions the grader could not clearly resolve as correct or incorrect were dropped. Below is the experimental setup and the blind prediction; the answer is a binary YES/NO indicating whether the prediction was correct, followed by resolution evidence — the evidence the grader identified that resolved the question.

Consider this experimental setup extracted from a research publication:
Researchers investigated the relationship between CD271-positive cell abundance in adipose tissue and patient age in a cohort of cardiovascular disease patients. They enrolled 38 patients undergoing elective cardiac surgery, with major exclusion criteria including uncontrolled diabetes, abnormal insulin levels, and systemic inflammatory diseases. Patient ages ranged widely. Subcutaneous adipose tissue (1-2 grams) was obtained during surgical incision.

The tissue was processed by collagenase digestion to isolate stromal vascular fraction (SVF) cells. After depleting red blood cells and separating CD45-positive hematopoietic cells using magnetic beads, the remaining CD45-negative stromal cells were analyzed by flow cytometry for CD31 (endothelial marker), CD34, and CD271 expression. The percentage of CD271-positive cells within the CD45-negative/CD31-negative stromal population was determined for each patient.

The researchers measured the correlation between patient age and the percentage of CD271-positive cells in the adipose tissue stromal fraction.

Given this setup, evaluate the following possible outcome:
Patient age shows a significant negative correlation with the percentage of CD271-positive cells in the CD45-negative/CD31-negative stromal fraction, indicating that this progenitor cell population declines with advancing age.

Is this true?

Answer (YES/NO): NO